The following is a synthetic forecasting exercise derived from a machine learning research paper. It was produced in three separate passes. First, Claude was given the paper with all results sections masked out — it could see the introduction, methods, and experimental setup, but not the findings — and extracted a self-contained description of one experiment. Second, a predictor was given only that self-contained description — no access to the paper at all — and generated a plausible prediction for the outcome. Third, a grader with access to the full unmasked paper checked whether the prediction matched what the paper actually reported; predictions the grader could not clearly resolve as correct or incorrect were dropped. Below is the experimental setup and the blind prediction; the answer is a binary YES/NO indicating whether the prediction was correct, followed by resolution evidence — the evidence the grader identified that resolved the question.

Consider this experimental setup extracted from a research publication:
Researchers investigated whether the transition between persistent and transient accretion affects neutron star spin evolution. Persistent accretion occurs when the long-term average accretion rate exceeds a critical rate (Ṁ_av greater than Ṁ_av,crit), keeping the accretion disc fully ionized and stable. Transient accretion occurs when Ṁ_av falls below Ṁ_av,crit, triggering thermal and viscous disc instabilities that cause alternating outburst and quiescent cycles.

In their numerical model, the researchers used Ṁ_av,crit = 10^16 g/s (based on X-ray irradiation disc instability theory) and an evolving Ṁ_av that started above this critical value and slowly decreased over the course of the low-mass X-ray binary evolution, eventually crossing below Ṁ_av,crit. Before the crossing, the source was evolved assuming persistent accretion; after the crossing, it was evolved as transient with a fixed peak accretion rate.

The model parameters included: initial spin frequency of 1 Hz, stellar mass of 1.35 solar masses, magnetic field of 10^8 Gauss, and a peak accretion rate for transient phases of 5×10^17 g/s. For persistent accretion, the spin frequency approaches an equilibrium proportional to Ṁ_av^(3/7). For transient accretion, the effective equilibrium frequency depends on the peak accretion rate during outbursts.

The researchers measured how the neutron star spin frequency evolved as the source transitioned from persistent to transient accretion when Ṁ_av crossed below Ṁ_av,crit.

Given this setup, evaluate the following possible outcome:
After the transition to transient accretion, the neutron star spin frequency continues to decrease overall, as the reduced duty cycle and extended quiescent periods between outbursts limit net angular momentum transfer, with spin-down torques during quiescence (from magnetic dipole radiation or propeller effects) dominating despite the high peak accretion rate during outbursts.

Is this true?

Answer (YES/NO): NO